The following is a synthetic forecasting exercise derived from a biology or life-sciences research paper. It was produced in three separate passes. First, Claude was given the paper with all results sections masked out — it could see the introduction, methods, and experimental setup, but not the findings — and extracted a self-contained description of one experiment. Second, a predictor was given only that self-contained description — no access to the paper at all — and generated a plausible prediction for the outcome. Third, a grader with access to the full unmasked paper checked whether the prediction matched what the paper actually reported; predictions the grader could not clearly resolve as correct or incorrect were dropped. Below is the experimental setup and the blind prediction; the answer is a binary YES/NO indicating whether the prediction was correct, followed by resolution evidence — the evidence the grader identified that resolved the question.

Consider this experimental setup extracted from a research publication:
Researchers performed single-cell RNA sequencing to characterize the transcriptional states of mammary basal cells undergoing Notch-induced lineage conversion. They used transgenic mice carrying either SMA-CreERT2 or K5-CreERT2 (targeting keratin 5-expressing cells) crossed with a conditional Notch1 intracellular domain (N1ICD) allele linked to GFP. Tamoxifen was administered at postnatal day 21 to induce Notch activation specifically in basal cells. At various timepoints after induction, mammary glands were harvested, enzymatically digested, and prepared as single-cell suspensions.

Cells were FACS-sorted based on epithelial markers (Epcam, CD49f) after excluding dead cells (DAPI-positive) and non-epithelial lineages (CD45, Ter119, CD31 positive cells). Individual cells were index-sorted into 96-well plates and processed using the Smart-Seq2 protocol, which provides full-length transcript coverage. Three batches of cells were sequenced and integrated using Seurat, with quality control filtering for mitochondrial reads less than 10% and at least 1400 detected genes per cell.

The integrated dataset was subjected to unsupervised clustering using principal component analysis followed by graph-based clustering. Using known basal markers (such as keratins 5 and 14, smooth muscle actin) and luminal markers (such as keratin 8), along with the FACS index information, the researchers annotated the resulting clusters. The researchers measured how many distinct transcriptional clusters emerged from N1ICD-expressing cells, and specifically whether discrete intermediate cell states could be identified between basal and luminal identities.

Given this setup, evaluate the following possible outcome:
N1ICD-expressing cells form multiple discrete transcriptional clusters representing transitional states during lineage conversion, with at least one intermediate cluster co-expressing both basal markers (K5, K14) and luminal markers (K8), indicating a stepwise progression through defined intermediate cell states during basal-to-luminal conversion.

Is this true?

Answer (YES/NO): YES